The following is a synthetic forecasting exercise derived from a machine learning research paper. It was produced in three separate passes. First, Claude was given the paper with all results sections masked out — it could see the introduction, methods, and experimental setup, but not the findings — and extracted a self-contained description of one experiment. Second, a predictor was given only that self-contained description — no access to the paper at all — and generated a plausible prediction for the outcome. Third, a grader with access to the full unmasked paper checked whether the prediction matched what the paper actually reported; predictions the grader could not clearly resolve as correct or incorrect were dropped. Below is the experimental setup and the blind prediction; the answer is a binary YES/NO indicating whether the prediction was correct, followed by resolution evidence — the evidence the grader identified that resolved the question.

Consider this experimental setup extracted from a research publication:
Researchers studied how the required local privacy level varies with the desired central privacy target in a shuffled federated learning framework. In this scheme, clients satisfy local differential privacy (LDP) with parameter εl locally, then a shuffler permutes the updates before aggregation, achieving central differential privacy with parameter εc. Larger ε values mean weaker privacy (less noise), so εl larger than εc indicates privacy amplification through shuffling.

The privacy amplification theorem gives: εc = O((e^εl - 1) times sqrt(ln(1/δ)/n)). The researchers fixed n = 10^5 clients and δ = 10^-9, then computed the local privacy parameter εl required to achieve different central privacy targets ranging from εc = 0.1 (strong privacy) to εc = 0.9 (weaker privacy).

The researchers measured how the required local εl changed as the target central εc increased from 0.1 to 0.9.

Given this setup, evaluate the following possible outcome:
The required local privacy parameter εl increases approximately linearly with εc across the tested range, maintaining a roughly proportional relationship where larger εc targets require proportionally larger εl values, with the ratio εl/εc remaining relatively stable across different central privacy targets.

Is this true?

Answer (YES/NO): NO